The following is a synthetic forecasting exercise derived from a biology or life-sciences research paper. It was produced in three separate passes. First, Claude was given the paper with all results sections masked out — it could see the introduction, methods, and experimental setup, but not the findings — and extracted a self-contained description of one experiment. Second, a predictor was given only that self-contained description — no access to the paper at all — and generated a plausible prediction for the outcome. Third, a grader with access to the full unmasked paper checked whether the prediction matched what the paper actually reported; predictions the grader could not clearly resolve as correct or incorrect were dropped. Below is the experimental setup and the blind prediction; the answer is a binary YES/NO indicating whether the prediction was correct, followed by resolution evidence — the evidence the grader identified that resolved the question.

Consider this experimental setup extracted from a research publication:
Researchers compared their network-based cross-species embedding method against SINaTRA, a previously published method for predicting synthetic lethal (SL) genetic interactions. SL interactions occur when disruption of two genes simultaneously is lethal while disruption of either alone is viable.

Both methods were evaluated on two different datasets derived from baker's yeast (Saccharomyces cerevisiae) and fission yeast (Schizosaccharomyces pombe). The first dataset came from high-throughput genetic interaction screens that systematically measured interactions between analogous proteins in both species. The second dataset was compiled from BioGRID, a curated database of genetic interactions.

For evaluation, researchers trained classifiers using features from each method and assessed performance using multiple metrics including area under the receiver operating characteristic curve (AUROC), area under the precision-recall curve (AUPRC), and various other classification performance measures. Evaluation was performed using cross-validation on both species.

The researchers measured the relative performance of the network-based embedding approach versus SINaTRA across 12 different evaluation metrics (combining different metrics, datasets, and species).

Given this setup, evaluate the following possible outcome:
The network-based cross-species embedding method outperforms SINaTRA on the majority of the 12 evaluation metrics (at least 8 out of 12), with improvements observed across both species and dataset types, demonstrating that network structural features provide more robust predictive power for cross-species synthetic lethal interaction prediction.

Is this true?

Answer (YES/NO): NO